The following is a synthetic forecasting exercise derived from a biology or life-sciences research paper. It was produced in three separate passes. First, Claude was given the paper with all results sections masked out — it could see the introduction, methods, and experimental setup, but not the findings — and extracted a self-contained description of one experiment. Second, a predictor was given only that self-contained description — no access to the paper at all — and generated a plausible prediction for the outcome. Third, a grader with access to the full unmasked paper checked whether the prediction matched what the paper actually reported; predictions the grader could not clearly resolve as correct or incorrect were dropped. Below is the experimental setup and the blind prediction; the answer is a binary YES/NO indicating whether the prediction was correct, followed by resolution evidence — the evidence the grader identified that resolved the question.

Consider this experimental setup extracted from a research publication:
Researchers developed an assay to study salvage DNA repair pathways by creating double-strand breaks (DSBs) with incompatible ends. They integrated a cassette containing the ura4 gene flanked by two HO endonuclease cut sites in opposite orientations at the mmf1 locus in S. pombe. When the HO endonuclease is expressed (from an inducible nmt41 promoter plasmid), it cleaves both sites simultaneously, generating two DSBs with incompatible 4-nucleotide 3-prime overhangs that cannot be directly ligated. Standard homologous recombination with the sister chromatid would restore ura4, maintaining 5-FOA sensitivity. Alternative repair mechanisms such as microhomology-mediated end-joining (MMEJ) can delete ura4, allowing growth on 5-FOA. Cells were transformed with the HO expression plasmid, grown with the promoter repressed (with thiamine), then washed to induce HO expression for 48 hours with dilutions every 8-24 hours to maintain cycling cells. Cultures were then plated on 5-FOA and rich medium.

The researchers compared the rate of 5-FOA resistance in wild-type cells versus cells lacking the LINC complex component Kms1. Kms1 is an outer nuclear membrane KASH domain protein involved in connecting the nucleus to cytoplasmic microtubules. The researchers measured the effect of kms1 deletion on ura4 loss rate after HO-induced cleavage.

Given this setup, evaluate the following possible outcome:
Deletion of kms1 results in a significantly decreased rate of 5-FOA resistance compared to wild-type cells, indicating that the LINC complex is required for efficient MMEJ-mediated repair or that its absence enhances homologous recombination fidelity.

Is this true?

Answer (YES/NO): NO